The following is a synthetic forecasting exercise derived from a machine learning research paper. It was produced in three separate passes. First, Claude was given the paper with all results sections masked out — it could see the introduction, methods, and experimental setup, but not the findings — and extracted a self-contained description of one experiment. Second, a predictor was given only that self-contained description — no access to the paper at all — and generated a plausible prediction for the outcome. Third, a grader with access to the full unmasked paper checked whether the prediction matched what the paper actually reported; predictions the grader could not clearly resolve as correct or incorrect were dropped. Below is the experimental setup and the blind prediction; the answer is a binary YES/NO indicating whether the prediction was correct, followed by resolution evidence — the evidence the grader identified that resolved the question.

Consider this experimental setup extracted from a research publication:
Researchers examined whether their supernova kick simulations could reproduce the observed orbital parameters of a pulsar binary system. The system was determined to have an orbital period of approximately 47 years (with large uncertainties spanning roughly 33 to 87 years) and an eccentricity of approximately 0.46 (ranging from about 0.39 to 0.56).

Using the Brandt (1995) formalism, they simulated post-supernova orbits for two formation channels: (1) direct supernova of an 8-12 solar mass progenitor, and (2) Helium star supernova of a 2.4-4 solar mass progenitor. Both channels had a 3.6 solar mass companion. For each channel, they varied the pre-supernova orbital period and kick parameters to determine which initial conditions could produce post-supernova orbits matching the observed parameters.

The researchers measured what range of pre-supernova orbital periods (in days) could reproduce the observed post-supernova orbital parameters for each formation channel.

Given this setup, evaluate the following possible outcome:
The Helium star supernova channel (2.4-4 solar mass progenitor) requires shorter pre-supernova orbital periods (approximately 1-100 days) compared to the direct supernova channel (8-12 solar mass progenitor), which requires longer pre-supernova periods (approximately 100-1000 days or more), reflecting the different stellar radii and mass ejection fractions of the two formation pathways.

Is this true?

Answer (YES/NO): NO